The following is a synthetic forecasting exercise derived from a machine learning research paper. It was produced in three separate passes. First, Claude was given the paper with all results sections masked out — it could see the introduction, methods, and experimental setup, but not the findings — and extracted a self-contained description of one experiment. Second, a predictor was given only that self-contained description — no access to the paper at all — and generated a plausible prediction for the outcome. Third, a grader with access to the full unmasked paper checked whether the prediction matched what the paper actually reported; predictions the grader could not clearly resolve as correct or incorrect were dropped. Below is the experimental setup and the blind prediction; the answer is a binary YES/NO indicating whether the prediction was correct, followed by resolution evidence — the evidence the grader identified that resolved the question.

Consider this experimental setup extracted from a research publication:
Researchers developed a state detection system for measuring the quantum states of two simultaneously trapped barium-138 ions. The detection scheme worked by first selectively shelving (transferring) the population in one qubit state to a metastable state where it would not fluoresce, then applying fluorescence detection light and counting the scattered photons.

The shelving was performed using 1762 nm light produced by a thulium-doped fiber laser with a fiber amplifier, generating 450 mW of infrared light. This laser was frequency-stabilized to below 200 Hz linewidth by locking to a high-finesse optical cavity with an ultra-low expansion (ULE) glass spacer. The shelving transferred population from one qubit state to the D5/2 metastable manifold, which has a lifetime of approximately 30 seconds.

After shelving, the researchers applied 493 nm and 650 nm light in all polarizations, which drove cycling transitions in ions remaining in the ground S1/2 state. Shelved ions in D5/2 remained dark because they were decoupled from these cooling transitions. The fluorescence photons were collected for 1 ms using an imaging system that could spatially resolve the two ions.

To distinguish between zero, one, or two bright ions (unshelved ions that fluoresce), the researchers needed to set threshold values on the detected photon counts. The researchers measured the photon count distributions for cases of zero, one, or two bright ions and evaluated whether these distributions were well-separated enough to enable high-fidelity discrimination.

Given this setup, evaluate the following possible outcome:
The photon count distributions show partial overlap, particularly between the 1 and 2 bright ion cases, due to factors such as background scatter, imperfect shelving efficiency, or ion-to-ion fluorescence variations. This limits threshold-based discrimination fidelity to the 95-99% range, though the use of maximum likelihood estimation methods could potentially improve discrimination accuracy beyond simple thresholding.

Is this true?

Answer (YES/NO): NO